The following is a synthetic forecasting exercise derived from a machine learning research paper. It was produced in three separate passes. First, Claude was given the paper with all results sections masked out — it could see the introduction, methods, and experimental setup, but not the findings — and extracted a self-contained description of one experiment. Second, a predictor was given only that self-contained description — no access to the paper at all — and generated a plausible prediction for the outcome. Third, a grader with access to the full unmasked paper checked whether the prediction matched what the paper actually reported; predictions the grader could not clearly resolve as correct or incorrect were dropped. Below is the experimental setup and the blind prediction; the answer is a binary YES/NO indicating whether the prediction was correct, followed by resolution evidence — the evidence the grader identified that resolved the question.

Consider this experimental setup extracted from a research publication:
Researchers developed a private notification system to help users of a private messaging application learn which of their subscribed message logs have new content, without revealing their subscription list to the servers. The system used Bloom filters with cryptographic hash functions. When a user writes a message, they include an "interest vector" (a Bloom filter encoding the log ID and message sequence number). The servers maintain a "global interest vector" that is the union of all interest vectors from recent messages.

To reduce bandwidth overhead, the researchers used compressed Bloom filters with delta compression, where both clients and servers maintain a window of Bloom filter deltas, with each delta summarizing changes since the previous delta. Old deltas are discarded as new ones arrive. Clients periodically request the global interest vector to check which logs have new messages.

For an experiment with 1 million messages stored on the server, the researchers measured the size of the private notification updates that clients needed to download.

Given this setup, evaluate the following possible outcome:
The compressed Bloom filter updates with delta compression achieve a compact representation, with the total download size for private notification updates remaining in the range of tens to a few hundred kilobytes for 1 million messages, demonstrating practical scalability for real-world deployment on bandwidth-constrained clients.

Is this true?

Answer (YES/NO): NO